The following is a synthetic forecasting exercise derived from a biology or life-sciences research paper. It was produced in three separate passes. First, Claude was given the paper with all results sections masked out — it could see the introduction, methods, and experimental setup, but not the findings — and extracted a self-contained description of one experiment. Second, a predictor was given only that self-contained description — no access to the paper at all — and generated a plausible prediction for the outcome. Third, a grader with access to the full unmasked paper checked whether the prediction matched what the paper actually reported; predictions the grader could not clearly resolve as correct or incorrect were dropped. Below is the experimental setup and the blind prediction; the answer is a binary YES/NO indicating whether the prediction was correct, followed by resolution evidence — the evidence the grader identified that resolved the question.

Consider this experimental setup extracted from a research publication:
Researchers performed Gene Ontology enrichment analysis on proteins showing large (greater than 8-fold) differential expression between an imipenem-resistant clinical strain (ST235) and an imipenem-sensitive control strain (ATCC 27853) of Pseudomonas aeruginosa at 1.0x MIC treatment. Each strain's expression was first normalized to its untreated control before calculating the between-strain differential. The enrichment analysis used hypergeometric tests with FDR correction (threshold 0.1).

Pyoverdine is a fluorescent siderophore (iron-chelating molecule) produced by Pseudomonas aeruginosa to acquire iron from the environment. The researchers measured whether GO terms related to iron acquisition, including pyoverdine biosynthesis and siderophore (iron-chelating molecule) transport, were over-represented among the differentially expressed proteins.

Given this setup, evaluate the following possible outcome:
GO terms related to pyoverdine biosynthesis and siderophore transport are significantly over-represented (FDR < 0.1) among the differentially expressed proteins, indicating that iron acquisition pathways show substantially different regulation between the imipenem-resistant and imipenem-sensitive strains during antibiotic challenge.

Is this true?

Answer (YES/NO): NO